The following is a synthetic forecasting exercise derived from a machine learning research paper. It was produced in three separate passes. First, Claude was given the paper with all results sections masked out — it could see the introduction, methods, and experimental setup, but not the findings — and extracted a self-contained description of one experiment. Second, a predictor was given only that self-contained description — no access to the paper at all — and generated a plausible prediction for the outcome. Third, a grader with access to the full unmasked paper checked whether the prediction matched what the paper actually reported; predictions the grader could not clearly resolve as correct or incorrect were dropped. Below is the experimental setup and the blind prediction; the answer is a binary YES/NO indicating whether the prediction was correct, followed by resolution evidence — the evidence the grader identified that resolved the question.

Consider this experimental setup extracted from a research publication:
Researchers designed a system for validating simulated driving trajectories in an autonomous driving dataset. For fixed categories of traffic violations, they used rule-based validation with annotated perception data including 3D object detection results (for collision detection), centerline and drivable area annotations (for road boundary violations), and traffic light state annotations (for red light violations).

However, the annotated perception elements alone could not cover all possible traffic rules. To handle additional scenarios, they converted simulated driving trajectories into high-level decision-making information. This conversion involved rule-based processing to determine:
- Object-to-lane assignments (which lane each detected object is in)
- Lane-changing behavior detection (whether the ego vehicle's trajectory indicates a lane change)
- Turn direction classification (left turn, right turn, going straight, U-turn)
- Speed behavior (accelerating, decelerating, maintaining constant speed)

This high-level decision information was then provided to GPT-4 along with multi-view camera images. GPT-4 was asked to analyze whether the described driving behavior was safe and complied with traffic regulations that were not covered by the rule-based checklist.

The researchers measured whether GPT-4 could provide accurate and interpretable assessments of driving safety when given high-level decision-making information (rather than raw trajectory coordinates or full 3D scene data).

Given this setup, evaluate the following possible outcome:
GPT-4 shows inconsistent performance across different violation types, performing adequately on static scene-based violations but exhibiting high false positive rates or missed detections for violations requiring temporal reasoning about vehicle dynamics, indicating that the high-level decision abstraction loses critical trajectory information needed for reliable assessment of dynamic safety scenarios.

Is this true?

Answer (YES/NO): NO